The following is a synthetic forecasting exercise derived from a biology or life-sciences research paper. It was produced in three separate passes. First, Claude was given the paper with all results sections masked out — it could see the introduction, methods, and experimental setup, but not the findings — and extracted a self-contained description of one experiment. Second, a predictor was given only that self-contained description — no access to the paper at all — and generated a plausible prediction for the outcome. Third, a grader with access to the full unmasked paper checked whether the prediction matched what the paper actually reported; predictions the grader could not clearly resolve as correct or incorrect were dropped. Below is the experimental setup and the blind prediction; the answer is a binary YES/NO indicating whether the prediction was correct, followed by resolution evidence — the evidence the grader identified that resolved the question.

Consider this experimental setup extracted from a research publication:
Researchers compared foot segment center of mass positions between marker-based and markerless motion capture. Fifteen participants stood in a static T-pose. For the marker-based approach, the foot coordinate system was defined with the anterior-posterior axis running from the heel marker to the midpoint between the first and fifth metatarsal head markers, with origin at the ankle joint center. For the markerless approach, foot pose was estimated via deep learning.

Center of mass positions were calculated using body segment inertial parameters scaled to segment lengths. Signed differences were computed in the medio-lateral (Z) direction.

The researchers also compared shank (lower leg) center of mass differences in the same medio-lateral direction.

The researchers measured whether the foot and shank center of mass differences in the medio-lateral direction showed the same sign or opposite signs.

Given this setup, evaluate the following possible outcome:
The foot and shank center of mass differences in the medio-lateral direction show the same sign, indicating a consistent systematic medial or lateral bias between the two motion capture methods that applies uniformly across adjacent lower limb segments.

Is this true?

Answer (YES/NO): NO